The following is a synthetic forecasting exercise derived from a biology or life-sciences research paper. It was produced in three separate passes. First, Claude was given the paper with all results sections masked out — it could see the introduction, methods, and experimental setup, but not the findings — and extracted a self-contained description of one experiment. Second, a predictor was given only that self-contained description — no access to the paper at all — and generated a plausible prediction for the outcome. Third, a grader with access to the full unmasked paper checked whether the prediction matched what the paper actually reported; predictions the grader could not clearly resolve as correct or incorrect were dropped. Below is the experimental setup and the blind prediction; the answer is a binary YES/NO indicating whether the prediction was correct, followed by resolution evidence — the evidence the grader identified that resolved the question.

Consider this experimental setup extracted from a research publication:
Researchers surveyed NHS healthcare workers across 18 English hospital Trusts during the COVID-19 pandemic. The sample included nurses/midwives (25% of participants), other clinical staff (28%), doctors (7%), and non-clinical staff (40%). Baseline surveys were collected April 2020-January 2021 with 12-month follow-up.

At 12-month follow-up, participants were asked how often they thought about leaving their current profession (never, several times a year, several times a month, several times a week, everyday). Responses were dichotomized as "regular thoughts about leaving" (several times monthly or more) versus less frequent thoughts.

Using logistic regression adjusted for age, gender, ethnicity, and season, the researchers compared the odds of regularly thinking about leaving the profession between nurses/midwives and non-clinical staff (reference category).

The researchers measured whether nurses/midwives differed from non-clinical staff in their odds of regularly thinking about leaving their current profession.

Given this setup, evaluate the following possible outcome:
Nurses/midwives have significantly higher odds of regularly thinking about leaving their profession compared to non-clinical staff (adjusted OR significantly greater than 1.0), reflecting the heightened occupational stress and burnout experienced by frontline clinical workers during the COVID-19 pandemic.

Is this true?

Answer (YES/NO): YES